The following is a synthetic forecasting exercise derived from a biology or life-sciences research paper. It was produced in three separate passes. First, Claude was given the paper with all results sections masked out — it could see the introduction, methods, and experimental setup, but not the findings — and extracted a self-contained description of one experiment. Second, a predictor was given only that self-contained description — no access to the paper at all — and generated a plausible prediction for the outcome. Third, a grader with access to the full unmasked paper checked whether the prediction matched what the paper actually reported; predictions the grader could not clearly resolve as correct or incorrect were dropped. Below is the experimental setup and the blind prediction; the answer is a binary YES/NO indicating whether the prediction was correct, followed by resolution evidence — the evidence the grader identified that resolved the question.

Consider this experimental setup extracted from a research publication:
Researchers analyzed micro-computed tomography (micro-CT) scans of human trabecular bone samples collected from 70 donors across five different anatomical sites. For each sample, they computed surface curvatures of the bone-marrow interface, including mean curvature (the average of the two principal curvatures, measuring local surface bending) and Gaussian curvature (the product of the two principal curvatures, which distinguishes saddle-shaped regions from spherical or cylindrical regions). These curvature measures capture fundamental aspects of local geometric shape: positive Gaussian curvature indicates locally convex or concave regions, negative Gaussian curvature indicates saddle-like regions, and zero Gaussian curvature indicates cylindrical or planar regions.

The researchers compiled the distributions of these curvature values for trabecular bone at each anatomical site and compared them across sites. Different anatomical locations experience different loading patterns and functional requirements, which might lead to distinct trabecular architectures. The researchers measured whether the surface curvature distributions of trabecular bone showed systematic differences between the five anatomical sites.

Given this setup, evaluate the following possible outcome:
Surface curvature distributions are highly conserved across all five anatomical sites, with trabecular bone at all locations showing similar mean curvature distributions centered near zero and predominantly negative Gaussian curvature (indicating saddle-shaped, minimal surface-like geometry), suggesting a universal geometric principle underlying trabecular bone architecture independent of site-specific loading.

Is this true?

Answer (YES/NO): NO